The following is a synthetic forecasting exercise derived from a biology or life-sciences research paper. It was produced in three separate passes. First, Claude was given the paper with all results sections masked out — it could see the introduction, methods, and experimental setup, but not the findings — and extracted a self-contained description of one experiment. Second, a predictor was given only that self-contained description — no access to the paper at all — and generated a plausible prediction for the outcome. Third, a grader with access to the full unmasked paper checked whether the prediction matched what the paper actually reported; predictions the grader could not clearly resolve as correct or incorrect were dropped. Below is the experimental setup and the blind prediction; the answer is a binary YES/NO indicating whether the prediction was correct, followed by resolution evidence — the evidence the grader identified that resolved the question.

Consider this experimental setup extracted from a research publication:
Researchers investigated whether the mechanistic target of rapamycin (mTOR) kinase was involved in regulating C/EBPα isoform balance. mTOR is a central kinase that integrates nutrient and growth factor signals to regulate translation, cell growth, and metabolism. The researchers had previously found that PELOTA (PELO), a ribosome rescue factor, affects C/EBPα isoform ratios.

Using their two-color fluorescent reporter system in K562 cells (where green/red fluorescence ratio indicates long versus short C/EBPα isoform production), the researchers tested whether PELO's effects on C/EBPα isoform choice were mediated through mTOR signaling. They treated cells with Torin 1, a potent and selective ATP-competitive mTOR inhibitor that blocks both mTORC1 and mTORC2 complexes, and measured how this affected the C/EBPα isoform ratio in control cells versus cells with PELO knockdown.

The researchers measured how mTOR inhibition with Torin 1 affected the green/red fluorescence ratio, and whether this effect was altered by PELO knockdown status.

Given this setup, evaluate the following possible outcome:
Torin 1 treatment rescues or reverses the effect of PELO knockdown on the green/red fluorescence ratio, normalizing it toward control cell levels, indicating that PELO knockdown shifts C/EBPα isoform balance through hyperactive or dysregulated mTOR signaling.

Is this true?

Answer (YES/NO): NO